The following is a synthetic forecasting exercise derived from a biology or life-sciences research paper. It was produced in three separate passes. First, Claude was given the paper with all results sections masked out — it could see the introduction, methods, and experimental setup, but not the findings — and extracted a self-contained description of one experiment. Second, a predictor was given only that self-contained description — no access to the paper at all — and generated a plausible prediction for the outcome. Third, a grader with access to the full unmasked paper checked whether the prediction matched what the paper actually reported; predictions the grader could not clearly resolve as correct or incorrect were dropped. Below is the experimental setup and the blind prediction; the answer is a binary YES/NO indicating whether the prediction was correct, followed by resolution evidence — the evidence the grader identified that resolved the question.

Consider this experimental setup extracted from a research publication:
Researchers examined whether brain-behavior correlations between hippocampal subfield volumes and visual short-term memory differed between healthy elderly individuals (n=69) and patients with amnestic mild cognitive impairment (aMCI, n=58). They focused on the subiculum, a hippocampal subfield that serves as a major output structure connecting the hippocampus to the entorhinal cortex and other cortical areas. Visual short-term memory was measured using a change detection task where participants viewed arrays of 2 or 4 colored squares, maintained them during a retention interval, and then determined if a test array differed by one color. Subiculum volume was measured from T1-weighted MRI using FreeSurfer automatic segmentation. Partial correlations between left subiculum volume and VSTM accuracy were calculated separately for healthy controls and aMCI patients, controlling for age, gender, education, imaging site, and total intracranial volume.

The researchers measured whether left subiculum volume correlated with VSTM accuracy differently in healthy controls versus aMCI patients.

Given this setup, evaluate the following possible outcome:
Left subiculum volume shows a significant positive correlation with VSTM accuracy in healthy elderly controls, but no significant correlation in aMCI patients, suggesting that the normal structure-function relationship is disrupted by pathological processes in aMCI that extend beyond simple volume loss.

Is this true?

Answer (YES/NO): YES